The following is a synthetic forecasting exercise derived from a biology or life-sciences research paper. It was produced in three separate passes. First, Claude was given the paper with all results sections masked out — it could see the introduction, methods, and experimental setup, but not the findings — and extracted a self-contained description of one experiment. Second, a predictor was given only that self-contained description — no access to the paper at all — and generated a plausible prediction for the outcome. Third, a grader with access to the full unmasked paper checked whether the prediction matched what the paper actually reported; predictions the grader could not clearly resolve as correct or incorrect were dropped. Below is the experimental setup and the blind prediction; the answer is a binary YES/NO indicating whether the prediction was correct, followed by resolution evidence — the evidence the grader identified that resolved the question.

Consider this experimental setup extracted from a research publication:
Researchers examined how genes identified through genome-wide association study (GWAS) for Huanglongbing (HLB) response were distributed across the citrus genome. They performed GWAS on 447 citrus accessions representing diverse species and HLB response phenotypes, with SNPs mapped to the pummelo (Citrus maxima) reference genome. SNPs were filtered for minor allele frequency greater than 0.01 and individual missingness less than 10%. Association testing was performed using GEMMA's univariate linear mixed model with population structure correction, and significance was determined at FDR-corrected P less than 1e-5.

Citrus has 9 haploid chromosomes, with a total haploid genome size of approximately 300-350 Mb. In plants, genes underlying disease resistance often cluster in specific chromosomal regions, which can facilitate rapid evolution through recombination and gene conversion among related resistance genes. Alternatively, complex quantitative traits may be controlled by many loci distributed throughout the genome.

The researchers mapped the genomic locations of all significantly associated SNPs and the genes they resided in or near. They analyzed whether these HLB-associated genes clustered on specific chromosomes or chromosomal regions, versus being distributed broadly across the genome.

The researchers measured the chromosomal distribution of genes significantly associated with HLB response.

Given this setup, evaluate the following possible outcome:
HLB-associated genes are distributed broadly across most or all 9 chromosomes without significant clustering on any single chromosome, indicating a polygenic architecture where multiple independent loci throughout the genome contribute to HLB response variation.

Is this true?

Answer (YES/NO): YES